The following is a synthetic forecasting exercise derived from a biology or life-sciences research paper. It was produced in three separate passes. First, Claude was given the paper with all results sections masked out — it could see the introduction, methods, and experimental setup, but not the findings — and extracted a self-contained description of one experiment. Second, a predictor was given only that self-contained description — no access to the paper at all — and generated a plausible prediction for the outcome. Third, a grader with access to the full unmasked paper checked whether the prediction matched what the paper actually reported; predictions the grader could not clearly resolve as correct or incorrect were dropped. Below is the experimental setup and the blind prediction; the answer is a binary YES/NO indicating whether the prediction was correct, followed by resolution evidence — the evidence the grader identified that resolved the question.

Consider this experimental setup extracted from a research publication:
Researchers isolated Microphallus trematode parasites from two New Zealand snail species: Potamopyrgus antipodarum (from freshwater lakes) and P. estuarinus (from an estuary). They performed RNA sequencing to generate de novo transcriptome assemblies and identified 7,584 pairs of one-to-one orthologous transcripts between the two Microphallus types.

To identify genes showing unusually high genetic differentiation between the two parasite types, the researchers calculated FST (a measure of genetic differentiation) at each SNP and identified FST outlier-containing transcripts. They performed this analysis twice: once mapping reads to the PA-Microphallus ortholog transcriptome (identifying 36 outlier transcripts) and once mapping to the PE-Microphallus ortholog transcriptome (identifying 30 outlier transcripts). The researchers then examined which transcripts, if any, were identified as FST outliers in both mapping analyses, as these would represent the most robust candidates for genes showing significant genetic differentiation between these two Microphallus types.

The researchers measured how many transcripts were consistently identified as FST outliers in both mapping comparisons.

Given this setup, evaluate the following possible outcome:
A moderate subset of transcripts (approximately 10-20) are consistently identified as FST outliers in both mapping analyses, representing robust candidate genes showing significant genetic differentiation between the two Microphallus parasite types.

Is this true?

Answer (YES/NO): NO